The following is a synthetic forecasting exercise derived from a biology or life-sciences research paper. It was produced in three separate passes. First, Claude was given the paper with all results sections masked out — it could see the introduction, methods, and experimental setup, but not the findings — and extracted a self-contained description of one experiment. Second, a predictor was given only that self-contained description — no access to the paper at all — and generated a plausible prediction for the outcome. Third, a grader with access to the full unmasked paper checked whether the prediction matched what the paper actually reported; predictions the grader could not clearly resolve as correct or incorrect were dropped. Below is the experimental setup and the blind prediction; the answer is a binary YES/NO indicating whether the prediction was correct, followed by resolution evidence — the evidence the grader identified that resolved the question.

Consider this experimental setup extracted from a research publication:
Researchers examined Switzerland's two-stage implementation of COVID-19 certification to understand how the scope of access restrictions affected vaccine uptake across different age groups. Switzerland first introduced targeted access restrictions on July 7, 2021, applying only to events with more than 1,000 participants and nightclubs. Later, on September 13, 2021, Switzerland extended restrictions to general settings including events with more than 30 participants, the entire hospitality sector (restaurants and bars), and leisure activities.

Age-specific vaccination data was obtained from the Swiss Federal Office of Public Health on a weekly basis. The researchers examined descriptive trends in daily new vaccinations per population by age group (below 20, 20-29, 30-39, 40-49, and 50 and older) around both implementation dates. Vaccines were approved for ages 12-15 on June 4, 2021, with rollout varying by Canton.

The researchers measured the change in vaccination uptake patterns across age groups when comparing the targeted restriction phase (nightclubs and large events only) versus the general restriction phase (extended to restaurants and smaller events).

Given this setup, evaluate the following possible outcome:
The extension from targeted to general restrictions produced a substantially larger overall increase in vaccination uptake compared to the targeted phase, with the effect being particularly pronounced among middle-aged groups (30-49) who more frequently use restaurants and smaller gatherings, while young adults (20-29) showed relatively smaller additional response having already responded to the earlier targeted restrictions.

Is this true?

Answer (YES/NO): NO